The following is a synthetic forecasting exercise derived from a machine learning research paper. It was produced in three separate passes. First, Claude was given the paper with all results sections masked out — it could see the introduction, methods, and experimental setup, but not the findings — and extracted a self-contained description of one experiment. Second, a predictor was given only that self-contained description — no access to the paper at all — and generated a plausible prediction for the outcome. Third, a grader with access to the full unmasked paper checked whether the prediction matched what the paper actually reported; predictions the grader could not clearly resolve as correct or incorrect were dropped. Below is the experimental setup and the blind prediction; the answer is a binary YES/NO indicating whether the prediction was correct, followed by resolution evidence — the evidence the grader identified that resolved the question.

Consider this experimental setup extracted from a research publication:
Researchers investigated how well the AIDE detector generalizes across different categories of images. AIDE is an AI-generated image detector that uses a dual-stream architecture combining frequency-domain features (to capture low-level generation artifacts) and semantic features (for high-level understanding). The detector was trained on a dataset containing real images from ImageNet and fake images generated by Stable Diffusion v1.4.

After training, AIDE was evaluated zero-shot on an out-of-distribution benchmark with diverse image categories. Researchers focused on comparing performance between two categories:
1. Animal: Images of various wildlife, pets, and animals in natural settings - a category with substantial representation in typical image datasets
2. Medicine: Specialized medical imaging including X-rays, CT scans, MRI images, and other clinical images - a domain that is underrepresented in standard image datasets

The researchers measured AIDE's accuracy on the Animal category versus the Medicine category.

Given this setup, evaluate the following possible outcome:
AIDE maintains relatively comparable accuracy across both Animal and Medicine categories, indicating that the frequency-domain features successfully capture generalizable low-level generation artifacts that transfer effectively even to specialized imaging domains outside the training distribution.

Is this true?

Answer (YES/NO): NO